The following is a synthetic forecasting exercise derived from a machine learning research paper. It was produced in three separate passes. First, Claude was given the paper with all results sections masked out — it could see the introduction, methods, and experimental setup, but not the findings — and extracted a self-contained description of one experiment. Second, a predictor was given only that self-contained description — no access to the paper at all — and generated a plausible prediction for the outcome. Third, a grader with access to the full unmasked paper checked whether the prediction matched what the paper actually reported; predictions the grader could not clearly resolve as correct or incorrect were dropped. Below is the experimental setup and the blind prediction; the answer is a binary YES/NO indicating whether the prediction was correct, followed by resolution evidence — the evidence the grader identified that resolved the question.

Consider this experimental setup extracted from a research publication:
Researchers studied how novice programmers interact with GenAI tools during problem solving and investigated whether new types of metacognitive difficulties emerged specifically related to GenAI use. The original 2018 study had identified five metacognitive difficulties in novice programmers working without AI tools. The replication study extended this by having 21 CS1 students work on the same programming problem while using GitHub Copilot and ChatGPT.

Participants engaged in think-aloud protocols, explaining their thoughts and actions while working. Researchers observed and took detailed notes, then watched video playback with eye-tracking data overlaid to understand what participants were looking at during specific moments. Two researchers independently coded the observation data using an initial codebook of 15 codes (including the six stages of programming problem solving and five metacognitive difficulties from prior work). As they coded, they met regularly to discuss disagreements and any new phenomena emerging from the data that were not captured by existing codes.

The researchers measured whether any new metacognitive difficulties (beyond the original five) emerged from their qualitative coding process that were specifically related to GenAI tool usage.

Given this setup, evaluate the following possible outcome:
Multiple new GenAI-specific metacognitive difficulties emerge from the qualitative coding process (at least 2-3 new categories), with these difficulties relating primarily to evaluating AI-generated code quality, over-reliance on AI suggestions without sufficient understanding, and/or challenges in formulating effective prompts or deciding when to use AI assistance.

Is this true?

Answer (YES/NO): NO